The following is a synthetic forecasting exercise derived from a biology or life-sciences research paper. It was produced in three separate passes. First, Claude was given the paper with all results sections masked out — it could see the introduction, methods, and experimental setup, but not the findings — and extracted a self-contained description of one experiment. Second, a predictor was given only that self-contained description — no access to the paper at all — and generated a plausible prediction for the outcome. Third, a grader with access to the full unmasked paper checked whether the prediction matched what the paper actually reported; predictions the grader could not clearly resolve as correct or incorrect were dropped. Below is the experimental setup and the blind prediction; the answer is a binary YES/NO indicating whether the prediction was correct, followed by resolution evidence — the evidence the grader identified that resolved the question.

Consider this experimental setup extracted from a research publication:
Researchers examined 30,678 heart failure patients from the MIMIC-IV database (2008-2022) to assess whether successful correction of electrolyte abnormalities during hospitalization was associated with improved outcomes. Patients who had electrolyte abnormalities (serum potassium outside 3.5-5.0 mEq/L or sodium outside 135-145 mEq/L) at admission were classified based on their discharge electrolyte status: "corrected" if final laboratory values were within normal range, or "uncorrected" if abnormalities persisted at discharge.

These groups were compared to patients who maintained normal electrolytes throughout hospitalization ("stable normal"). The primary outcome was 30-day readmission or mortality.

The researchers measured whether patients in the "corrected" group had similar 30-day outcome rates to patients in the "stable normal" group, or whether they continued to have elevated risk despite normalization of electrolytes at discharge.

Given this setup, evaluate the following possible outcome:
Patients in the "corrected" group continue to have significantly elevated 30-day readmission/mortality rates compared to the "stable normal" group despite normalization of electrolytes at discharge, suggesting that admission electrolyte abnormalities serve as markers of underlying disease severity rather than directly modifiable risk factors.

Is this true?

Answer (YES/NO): YES